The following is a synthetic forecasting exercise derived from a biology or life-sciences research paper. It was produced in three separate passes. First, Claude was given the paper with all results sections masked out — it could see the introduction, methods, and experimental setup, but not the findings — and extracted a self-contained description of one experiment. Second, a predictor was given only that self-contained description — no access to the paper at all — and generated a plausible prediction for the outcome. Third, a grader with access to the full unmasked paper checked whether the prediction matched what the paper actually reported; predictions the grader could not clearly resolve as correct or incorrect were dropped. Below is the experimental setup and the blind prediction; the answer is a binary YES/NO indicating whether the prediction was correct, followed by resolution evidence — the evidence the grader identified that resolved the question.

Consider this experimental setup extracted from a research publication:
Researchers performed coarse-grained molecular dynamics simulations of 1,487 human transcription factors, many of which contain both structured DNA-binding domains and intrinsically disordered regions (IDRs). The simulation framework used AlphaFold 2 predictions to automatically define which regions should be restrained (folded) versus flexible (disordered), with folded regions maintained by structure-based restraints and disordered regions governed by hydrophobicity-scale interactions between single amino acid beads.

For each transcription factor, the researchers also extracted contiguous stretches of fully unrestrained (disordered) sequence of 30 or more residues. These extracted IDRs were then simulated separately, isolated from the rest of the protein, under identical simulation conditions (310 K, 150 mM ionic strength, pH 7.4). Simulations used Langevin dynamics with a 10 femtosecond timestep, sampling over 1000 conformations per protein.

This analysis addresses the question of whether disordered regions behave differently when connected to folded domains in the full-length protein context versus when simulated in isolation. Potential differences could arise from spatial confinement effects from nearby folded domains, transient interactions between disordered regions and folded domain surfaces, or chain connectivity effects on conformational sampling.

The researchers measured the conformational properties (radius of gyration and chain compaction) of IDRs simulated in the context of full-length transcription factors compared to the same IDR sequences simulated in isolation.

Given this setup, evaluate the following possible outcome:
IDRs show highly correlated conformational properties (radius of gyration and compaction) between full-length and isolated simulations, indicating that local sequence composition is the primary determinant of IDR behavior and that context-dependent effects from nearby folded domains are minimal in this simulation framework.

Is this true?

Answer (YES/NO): NO